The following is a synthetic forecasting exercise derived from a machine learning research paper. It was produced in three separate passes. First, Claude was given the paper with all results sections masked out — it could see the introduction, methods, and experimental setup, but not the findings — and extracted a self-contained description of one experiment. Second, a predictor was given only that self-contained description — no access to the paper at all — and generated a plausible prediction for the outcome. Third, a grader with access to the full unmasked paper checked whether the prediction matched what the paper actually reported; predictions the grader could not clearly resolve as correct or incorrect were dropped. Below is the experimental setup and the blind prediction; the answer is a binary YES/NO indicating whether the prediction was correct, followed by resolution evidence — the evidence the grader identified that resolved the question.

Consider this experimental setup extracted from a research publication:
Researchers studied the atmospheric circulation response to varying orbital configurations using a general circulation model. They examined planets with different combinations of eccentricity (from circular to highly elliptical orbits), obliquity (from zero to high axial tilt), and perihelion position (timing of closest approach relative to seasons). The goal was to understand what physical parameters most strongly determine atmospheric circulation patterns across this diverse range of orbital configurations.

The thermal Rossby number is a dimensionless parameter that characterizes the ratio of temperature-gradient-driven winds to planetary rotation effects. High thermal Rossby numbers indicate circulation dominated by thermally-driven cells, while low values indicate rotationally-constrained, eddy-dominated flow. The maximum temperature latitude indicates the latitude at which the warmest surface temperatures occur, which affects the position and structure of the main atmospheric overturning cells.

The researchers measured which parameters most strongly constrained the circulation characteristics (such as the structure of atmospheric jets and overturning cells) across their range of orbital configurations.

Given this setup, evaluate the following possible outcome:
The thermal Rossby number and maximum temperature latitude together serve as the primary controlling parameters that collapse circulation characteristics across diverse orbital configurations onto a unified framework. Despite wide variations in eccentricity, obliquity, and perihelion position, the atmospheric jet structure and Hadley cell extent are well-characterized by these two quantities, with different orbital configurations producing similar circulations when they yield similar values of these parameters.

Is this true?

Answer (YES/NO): YES